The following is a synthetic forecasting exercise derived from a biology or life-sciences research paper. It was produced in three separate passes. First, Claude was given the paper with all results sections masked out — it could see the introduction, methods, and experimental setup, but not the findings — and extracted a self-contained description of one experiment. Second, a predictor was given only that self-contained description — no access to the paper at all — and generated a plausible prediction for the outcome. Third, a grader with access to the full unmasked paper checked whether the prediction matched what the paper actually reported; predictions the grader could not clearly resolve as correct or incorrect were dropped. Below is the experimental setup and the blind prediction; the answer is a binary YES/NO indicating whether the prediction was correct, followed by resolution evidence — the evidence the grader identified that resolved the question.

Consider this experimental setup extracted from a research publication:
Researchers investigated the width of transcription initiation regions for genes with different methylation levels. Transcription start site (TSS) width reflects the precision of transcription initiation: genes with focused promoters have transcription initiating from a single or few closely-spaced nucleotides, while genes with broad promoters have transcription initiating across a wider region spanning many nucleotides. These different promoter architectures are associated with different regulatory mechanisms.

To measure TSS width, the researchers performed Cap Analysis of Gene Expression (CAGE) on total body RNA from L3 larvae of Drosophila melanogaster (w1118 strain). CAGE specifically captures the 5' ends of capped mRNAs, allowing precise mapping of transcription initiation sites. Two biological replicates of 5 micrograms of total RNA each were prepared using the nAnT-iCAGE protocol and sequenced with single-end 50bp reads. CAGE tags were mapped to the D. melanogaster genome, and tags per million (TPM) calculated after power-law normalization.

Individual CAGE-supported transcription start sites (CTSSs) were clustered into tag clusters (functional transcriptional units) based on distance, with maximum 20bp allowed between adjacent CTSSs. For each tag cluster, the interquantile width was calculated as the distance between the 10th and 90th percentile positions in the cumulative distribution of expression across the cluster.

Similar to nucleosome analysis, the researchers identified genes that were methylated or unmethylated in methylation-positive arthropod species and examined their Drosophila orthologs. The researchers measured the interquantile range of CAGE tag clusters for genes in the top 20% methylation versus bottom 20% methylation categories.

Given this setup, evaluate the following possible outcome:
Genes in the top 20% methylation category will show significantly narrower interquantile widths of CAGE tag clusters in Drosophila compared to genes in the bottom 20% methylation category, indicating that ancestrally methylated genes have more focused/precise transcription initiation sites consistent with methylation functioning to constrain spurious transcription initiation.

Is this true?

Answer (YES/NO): NO